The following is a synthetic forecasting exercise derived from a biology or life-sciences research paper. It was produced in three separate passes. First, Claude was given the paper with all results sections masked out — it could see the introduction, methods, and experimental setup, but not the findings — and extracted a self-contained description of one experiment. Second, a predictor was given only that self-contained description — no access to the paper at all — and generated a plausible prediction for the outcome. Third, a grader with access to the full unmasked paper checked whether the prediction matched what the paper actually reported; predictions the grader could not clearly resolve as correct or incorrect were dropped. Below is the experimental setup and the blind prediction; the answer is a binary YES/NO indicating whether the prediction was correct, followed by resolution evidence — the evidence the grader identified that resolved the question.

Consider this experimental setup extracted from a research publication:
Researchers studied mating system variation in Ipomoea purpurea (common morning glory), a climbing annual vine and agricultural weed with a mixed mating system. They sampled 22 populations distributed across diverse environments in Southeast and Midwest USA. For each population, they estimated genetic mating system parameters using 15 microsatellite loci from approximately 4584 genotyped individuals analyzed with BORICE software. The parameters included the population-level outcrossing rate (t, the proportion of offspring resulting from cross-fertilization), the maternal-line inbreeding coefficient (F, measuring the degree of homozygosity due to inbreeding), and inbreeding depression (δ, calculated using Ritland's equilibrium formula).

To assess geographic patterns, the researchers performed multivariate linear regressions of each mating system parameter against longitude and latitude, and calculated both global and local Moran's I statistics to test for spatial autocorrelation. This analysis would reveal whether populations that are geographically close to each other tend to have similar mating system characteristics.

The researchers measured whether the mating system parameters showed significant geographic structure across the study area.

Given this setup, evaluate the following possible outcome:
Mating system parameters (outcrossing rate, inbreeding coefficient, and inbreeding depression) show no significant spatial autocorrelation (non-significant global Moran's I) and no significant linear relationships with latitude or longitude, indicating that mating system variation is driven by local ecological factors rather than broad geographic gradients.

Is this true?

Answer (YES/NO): YES